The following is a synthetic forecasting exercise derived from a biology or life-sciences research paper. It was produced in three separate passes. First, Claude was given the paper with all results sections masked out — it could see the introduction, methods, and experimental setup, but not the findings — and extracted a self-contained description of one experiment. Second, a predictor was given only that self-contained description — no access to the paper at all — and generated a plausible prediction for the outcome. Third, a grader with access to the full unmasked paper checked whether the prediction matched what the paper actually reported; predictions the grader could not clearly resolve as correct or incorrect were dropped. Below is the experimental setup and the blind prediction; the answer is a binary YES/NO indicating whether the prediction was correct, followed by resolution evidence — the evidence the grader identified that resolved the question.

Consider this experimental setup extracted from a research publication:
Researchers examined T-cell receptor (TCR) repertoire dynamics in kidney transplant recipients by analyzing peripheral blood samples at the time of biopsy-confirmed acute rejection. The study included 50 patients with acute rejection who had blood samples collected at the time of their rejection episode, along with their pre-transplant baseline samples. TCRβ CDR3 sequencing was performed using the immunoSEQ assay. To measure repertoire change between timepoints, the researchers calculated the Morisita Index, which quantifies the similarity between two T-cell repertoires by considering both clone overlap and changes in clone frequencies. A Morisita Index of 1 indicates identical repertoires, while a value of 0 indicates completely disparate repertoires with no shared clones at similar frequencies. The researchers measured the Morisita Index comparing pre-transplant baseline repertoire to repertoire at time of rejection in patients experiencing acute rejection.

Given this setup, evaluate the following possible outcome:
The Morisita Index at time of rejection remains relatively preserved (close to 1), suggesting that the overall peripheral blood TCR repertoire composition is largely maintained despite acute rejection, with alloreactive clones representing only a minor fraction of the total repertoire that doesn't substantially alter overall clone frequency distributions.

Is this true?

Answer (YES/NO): NO